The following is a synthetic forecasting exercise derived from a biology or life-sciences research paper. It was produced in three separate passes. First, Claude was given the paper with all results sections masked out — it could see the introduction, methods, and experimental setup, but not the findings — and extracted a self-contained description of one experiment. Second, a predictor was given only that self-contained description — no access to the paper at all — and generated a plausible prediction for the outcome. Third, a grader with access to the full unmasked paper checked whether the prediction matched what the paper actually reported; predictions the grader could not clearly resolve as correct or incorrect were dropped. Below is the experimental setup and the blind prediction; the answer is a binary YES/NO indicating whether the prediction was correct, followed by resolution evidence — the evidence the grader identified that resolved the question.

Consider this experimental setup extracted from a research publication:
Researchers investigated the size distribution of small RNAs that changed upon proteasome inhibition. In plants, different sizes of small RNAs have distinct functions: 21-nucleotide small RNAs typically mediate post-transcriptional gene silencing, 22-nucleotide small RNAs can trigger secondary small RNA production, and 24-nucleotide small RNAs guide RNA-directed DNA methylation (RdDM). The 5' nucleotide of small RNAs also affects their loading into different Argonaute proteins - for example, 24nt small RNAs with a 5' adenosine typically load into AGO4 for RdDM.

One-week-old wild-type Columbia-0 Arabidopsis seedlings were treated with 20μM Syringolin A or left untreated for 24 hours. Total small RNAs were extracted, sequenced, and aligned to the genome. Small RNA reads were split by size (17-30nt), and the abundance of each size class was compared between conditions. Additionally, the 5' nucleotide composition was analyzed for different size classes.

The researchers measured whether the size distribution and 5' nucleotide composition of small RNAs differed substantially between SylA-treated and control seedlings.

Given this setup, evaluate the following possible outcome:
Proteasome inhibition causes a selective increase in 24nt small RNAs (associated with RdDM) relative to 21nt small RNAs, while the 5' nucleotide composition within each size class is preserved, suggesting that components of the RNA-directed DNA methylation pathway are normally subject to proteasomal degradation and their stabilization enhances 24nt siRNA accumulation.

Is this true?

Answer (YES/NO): NO